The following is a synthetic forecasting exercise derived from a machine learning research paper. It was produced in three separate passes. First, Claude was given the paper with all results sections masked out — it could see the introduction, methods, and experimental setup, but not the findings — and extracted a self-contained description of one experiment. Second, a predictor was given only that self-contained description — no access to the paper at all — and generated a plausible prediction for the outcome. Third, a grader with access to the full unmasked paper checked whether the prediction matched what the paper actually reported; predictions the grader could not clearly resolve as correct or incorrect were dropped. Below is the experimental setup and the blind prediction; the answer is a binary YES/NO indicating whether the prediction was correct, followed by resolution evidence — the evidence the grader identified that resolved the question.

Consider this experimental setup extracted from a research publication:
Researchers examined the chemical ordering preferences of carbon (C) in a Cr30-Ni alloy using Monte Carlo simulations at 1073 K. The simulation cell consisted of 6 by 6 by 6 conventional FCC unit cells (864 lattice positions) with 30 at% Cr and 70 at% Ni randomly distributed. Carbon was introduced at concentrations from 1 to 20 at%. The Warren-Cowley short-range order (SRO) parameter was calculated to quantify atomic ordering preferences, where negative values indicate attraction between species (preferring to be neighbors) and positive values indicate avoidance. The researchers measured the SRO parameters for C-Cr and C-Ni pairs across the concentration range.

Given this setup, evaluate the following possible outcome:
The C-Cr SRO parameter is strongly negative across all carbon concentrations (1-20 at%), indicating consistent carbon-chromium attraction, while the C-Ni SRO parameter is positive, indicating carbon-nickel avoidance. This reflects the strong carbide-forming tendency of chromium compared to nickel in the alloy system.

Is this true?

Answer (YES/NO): NO